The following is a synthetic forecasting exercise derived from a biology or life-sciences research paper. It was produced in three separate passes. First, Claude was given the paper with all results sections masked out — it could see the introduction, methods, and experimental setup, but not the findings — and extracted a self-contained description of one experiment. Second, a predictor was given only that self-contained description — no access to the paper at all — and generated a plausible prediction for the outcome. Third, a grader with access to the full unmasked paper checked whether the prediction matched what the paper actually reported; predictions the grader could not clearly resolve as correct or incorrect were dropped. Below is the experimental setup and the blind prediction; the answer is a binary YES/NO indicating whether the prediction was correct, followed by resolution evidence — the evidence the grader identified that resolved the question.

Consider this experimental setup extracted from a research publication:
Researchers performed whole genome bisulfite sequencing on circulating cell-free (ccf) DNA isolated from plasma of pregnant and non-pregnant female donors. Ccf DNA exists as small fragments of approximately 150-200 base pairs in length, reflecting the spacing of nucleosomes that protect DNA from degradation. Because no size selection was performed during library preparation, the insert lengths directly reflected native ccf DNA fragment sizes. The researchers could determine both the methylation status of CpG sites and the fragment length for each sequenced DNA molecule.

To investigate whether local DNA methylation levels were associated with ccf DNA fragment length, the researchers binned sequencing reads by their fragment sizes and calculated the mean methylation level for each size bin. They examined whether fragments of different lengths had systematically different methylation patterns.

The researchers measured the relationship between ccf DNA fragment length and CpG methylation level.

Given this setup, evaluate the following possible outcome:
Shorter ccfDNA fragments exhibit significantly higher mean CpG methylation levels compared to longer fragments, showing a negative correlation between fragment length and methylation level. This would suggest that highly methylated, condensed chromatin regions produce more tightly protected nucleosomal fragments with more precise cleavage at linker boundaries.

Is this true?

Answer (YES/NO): NO